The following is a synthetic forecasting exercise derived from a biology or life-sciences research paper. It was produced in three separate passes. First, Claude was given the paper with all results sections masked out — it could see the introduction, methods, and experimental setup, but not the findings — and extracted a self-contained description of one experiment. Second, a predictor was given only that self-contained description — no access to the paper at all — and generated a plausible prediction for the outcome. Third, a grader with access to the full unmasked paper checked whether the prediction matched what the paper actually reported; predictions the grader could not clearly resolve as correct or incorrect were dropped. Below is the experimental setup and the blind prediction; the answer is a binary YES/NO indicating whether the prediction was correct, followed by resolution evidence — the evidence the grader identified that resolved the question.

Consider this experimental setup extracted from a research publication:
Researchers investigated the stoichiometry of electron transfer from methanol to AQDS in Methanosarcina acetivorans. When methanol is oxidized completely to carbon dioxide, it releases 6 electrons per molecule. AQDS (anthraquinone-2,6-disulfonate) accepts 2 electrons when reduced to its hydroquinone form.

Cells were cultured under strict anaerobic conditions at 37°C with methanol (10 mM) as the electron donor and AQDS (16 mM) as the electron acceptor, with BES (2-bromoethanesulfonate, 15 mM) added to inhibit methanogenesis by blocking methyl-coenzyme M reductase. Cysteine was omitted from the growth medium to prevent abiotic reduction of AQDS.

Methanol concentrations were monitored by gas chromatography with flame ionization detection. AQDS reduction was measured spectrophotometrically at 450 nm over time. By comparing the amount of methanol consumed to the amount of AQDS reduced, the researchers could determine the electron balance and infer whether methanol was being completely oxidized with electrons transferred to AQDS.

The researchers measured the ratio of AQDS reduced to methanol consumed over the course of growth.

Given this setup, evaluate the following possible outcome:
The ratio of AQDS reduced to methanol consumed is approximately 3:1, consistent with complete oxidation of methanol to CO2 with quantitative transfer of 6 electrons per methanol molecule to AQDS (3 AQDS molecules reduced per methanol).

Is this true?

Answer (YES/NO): YES